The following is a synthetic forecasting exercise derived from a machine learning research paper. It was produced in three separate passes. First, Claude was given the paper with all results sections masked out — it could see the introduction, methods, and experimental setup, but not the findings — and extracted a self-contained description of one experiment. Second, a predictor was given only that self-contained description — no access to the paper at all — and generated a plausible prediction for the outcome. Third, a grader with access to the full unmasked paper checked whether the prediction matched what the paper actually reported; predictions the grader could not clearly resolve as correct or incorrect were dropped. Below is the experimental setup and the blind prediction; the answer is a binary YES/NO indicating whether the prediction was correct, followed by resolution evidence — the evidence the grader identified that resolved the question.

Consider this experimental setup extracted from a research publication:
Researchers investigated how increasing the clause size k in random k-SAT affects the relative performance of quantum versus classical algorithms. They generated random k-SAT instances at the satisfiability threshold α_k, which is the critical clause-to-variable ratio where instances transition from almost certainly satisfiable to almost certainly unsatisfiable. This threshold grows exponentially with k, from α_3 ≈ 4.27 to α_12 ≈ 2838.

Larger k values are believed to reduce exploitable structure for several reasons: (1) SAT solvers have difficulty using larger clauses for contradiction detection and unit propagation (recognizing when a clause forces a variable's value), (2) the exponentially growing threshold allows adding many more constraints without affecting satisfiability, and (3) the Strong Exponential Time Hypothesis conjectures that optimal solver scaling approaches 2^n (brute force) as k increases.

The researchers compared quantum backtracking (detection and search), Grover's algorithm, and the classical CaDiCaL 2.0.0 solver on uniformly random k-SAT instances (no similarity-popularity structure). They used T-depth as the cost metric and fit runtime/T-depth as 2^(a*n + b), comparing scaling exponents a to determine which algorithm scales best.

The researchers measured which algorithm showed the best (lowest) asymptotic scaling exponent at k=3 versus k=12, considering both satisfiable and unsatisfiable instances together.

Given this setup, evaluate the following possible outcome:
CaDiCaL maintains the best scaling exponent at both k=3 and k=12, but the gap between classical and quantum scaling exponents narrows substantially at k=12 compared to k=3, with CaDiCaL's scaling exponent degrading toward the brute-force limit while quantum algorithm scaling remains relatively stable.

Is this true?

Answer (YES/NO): NO